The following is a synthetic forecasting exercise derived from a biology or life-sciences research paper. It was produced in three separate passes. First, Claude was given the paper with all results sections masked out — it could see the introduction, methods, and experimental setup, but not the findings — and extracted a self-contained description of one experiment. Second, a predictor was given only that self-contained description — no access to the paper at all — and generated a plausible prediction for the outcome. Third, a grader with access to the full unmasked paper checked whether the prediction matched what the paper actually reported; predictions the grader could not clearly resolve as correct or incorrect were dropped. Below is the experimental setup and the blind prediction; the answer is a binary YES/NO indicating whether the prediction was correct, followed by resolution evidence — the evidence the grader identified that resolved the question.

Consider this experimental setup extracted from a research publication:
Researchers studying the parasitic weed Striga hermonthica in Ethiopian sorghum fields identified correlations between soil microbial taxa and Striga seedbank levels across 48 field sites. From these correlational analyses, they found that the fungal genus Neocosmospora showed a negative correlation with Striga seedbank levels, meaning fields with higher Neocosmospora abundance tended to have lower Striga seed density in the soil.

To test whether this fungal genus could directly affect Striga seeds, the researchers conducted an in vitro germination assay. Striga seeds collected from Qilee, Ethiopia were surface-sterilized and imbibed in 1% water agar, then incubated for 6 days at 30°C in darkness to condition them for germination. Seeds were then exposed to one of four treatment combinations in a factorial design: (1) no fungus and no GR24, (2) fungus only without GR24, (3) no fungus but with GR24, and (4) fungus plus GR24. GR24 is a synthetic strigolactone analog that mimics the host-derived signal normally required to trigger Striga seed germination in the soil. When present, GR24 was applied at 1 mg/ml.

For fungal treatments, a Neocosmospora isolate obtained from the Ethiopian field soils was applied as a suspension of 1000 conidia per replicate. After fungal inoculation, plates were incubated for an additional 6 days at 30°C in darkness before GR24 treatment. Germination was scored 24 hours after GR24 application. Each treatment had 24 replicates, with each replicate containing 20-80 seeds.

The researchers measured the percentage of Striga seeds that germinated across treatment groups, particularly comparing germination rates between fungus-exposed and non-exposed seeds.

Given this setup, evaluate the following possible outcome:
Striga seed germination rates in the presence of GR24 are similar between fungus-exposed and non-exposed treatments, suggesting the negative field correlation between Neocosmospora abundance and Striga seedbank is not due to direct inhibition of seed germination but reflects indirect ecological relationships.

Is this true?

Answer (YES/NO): NO